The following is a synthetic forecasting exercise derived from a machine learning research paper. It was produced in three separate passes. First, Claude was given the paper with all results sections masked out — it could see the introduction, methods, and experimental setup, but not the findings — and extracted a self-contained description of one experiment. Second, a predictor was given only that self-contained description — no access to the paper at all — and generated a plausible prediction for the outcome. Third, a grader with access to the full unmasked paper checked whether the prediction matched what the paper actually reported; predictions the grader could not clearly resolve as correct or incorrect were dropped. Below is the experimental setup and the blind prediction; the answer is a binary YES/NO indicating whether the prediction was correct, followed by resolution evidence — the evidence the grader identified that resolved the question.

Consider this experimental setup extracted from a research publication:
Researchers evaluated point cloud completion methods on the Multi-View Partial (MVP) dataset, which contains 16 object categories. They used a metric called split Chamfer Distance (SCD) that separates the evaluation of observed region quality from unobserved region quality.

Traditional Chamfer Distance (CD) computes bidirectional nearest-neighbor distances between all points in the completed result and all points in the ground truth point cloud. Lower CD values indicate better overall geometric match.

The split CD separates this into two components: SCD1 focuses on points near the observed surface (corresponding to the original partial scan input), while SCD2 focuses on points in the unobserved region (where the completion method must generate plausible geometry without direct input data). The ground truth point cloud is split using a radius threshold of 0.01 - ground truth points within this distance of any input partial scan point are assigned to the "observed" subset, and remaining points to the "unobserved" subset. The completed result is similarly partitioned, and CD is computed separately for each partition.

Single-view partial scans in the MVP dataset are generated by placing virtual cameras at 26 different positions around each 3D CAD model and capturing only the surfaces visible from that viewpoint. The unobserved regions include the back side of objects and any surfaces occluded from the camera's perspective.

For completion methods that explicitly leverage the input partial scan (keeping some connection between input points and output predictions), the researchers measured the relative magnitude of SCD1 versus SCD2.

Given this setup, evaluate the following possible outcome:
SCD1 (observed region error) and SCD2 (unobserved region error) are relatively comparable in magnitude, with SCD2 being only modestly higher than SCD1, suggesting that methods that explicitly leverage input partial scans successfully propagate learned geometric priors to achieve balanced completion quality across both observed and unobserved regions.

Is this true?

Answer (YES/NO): NO